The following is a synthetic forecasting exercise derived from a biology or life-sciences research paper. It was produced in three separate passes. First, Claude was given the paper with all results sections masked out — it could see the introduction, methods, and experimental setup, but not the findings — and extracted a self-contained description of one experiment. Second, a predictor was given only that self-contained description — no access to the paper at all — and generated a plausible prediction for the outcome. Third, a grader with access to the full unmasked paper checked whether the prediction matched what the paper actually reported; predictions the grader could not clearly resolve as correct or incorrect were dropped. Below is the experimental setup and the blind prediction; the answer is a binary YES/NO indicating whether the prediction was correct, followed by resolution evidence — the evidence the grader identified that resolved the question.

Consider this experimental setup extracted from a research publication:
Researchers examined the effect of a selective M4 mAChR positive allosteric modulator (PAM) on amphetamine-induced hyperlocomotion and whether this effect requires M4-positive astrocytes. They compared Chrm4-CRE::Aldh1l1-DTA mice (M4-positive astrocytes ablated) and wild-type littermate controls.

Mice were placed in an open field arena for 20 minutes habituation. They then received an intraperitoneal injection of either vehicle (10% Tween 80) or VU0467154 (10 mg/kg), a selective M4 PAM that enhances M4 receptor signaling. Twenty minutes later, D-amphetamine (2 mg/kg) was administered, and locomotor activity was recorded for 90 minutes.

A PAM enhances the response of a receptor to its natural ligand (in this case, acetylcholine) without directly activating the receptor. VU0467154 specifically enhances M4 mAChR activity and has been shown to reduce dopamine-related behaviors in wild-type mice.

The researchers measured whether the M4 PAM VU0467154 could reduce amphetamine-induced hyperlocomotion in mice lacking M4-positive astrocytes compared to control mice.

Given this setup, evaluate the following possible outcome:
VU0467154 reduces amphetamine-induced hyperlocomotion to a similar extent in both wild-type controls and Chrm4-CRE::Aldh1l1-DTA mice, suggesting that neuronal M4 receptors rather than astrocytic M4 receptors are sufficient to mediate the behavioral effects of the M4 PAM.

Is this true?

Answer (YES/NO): YES